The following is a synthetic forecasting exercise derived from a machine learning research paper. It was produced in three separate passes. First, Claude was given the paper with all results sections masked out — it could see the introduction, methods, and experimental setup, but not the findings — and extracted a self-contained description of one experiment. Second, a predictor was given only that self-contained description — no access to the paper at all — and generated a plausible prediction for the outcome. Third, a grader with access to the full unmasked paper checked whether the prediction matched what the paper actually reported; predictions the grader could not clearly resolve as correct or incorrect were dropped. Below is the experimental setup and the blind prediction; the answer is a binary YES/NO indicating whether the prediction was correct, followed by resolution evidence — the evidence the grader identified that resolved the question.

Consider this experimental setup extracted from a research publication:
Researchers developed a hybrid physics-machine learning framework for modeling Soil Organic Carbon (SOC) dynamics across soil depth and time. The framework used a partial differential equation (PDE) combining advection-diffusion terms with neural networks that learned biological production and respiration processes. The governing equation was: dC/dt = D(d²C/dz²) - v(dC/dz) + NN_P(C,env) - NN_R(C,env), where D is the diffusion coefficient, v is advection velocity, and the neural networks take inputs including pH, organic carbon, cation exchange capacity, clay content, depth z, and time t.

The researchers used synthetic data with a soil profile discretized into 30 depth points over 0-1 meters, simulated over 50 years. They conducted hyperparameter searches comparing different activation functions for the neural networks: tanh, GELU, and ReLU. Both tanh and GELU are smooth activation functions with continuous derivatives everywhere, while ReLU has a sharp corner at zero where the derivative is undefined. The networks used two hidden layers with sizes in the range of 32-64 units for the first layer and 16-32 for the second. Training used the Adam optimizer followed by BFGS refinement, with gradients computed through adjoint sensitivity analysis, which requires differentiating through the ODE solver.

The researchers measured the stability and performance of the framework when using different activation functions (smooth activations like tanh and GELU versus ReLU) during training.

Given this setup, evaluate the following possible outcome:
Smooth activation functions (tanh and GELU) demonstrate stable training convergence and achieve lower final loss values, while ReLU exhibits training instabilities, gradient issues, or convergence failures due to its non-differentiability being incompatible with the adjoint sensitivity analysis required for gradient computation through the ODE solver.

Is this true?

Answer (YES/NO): YES